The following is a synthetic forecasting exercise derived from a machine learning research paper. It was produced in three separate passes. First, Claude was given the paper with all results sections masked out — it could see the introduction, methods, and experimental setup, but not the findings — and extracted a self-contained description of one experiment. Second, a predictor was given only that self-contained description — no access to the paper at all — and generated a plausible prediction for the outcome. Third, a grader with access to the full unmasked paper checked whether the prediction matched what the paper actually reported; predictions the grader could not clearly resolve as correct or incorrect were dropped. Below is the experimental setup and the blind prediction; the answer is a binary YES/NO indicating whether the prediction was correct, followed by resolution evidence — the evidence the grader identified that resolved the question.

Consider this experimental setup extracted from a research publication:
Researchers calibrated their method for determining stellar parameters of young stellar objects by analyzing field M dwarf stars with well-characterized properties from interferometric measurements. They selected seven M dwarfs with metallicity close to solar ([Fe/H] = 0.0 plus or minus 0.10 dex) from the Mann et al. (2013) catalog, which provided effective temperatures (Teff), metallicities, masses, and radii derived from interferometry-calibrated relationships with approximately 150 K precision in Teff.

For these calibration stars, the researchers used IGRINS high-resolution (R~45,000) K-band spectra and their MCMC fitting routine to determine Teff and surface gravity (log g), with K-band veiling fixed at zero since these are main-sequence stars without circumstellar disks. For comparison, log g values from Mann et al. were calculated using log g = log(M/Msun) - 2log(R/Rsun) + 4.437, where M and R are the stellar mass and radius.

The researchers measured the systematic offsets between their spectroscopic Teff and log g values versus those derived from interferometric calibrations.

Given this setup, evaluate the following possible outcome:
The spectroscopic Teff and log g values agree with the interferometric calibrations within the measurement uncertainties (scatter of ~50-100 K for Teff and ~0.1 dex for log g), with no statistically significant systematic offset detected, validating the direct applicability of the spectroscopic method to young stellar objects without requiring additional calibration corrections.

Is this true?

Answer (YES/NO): NO